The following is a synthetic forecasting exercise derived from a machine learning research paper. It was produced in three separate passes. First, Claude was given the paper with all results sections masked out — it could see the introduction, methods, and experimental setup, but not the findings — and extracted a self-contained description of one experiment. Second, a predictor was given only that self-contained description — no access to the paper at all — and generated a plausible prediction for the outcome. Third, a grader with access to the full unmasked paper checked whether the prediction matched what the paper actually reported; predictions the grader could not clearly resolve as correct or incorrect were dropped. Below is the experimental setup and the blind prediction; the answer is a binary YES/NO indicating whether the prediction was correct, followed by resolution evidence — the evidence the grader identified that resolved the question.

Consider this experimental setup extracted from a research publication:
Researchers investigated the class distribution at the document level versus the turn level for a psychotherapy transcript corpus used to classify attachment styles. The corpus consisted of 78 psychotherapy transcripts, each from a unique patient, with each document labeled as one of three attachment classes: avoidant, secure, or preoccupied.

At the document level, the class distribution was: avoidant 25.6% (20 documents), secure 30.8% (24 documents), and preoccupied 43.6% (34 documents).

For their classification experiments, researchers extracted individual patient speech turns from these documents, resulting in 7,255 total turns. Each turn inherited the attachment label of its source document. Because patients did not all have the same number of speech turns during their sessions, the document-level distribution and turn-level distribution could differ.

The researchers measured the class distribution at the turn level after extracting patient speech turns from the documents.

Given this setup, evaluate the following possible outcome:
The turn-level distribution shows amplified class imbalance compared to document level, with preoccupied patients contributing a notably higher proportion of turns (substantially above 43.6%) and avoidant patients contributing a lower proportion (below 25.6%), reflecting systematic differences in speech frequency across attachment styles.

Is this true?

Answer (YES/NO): NO